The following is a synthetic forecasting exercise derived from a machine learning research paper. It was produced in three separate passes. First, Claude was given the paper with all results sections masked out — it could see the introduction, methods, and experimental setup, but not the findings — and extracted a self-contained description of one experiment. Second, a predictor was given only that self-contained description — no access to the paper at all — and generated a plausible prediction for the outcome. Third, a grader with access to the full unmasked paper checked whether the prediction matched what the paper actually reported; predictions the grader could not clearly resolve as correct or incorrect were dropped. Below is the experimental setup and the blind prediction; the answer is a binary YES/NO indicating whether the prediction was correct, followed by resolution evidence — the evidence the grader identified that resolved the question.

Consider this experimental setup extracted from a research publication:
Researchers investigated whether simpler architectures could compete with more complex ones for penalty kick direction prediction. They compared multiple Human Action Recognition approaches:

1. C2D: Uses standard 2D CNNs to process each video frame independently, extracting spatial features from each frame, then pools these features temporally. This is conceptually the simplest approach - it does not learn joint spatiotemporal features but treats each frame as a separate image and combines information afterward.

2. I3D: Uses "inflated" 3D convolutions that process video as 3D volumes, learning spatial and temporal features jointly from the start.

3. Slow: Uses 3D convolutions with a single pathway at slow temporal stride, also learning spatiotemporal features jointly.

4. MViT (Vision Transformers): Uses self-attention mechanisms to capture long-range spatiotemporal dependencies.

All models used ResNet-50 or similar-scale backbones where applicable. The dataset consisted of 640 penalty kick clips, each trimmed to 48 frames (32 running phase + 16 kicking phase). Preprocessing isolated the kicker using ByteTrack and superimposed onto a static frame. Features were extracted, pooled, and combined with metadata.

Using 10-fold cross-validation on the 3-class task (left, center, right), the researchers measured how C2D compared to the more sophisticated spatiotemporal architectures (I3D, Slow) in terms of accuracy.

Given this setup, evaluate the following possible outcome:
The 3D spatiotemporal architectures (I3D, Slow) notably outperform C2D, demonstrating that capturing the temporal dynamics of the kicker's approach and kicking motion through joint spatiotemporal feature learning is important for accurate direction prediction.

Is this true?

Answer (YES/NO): NO